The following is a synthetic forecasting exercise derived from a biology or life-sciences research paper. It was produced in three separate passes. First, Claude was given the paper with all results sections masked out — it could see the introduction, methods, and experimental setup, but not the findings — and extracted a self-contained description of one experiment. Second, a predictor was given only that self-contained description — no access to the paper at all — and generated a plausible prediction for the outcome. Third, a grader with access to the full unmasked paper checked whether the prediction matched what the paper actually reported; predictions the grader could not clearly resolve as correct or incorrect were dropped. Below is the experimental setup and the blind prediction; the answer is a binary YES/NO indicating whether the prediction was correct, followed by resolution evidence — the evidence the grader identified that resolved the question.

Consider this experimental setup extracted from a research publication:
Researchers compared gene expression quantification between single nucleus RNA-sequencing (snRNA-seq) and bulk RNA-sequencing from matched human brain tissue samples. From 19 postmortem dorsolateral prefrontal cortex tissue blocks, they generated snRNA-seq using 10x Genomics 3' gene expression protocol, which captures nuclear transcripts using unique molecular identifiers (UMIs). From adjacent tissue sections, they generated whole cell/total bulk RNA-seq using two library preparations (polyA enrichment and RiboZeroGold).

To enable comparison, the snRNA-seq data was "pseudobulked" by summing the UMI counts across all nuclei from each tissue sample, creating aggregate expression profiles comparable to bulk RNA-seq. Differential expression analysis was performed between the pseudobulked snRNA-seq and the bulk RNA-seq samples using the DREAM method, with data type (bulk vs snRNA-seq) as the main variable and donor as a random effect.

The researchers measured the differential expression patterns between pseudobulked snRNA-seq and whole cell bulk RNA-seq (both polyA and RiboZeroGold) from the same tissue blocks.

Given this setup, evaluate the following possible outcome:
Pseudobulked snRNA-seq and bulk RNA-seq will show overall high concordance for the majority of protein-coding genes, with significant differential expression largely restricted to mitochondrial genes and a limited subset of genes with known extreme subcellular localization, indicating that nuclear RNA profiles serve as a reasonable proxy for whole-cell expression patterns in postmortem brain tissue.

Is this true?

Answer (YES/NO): NO